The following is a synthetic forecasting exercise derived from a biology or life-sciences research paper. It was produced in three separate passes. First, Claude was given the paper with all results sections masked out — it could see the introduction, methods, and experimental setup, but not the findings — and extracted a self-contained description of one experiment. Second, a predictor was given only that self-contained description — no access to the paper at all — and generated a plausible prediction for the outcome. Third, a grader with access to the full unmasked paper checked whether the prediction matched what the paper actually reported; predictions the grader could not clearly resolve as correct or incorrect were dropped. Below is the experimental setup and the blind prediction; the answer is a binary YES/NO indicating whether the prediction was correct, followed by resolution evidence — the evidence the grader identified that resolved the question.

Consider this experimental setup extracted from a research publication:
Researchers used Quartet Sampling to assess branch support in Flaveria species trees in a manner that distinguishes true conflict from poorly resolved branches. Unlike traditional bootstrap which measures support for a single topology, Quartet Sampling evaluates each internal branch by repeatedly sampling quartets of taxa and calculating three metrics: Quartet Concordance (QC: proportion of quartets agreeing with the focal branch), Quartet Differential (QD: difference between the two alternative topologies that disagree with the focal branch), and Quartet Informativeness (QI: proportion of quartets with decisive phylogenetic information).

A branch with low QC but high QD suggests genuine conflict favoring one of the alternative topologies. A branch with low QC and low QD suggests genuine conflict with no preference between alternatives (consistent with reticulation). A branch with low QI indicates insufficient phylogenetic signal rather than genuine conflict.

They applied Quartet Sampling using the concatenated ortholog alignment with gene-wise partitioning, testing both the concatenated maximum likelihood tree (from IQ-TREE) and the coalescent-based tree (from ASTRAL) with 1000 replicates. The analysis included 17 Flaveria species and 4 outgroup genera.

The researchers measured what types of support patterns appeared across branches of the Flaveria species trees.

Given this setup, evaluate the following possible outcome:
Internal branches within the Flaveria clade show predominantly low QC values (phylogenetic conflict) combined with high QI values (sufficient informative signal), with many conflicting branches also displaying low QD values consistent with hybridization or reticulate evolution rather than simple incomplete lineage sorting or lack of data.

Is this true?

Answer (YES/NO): NO